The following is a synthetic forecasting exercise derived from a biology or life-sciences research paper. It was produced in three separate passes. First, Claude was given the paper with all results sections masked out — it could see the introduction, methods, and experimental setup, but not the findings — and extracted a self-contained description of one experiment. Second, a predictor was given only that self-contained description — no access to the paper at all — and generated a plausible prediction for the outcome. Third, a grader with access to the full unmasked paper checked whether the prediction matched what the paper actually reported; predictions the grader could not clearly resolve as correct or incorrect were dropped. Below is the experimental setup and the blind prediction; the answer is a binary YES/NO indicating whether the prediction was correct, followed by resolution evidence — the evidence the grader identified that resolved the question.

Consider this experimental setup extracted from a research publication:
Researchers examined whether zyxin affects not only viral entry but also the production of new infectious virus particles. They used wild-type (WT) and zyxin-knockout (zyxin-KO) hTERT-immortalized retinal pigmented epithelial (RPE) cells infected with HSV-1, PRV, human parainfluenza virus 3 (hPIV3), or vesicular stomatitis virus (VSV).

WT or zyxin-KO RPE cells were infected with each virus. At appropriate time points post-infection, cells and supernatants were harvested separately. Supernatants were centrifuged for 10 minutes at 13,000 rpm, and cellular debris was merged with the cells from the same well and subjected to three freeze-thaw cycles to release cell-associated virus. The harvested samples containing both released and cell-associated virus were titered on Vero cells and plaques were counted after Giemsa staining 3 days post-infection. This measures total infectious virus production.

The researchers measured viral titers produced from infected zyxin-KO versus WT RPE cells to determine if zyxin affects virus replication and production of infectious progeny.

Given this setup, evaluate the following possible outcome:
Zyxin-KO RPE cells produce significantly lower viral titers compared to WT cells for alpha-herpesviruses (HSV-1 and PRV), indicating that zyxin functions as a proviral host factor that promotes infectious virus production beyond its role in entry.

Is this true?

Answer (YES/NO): NO